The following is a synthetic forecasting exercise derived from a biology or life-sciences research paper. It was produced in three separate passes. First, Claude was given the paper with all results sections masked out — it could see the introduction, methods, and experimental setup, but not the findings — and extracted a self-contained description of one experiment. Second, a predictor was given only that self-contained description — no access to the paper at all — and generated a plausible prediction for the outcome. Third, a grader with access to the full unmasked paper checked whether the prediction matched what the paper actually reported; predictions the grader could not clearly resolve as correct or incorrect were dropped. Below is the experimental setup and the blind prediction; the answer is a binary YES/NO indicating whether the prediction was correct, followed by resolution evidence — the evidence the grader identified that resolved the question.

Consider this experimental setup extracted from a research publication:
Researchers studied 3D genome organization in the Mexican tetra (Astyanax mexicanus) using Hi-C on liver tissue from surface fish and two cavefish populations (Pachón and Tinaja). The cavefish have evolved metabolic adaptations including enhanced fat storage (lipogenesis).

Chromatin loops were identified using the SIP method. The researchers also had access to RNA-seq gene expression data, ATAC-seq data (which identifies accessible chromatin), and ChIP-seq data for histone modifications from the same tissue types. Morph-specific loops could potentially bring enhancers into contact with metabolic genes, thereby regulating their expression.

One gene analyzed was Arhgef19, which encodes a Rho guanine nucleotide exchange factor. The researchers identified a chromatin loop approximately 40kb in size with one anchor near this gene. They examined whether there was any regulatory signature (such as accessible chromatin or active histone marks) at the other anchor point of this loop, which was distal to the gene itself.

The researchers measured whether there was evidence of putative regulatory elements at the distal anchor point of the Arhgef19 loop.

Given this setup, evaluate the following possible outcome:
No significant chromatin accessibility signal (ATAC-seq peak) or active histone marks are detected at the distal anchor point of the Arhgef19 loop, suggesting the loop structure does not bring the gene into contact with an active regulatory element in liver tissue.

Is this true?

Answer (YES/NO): NO